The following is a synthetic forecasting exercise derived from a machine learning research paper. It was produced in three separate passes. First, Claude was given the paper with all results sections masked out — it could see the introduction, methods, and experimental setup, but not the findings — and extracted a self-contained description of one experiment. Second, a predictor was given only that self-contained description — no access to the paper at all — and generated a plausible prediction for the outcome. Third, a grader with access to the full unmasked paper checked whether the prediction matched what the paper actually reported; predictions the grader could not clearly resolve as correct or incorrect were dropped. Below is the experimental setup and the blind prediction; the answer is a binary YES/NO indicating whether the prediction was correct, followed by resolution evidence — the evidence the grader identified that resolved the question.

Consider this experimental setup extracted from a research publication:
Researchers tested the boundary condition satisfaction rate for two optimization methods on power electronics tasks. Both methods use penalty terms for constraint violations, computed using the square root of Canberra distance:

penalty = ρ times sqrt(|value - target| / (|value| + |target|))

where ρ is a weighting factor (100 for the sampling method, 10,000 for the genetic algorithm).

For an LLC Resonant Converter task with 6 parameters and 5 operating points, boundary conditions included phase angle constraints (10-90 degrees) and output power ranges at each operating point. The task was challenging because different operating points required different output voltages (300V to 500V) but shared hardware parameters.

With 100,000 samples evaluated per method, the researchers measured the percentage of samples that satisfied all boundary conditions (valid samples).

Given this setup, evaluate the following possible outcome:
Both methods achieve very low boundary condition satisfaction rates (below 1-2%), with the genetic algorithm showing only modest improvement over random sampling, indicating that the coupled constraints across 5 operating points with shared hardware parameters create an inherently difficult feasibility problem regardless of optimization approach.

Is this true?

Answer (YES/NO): NO